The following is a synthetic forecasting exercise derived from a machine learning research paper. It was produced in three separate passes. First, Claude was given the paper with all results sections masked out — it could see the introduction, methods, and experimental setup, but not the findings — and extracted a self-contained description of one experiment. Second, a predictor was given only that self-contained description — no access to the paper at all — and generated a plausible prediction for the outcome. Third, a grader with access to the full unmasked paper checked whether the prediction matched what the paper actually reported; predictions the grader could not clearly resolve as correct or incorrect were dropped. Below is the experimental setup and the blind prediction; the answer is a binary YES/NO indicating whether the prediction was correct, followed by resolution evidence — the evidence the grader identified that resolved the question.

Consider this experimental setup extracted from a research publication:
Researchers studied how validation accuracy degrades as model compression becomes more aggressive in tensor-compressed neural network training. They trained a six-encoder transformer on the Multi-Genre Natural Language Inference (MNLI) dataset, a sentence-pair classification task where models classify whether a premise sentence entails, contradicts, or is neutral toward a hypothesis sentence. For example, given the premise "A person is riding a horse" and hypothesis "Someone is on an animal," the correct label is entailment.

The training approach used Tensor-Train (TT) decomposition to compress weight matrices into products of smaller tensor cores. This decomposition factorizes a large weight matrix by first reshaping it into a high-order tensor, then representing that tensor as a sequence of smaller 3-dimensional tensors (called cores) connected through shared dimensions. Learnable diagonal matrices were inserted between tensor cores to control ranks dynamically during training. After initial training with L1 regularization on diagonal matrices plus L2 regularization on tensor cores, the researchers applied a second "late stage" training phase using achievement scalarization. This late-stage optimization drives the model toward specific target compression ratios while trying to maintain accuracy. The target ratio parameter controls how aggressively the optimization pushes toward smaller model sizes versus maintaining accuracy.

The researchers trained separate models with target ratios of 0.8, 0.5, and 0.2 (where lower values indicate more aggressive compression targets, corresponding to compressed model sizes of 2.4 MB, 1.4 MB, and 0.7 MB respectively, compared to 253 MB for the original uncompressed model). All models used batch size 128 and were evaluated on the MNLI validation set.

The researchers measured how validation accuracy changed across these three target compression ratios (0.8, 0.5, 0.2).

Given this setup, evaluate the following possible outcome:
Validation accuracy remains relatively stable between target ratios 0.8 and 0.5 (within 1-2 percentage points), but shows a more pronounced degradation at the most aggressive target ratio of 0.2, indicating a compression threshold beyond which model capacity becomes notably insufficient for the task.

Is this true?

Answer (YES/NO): YES